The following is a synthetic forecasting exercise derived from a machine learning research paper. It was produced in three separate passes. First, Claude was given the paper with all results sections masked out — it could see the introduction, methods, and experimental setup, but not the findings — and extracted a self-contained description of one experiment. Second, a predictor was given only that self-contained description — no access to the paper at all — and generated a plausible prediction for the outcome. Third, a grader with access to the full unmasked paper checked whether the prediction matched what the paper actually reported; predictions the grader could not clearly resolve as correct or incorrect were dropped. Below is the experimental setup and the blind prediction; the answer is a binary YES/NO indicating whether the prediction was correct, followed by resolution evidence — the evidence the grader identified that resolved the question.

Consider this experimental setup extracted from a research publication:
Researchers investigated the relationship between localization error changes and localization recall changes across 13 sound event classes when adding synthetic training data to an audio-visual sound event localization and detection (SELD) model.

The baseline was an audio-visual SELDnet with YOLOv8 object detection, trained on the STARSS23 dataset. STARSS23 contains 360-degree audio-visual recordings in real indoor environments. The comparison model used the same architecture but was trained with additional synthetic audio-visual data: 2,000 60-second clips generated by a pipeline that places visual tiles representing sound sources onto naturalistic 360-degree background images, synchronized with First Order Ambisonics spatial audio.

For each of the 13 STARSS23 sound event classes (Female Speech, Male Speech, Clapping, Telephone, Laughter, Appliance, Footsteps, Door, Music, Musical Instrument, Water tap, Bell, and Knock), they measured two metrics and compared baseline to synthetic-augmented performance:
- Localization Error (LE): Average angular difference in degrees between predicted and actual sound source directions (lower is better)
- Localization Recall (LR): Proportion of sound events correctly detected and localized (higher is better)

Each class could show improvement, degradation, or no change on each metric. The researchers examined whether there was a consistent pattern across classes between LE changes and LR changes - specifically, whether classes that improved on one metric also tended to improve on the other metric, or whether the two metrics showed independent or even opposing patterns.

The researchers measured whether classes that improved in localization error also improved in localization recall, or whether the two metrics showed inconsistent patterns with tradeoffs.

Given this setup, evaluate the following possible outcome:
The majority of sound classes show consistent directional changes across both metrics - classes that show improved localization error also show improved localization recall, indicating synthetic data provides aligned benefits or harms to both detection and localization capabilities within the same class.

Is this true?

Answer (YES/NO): NO